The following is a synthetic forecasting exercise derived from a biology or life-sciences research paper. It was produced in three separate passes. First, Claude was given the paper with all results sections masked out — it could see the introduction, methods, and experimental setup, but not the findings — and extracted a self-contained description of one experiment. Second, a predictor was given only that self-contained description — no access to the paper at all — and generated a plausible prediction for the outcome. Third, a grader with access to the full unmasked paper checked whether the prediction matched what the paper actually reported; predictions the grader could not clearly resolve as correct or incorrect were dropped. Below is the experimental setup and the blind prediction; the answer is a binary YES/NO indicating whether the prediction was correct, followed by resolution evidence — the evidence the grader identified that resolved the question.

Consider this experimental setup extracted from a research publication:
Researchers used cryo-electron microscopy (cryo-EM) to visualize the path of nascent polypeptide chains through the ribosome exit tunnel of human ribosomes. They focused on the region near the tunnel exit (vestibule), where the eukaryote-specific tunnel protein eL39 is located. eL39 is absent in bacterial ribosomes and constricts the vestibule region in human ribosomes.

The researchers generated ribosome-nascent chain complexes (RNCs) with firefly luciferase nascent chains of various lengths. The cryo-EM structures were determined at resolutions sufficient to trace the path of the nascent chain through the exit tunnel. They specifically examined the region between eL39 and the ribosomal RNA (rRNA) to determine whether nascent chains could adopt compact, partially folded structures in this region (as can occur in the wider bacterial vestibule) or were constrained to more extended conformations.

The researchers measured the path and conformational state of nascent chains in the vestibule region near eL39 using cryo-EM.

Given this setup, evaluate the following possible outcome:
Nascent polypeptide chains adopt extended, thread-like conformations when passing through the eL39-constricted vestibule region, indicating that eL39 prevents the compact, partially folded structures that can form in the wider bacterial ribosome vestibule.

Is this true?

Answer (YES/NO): NO